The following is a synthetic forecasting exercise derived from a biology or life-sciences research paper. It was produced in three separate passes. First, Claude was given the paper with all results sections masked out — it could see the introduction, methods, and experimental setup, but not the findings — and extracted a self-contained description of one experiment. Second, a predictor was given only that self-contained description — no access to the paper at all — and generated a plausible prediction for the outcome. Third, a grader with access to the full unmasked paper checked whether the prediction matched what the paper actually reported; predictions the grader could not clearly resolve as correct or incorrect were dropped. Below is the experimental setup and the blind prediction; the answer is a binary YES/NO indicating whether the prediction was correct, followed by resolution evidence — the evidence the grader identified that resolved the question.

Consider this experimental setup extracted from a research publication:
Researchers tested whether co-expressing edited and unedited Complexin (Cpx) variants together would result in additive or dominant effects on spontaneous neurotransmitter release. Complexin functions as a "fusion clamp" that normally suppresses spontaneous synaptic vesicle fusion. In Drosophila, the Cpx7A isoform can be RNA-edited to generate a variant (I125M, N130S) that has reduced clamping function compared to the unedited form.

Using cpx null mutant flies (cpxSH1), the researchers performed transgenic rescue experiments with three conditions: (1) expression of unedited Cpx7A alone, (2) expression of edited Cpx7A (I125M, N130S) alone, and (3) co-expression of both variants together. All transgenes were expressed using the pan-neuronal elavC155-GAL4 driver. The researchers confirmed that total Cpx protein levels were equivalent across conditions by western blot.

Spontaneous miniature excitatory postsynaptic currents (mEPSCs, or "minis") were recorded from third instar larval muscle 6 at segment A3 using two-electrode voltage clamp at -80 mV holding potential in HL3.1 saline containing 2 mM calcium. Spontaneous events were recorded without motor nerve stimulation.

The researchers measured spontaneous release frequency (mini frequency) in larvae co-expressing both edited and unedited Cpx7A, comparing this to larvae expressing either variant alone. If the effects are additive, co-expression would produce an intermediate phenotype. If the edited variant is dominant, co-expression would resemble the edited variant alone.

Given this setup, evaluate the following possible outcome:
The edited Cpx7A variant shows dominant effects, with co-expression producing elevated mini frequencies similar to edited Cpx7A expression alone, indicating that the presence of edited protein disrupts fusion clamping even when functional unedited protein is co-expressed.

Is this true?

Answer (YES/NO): NO